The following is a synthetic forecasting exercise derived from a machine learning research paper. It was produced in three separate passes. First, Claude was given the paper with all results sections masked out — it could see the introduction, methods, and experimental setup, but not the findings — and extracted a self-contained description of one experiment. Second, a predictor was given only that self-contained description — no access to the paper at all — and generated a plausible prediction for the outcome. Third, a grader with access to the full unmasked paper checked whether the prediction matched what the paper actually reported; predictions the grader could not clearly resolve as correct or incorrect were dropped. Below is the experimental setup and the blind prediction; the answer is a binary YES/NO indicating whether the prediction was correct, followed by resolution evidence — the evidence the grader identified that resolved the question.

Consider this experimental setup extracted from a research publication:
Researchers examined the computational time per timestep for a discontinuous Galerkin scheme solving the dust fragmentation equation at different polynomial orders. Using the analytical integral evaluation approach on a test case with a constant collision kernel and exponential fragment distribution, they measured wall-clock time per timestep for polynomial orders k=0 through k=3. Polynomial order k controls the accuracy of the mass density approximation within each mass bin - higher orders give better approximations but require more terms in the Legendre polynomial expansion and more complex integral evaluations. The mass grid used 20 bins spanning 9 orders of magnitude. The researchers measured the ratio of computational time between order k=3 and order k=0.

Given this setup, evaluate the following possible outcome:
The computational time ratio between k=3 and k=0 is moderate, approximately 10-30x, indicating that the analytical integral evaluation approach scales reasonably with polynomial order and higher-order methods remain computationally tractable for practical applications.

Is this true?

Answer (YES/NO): NO